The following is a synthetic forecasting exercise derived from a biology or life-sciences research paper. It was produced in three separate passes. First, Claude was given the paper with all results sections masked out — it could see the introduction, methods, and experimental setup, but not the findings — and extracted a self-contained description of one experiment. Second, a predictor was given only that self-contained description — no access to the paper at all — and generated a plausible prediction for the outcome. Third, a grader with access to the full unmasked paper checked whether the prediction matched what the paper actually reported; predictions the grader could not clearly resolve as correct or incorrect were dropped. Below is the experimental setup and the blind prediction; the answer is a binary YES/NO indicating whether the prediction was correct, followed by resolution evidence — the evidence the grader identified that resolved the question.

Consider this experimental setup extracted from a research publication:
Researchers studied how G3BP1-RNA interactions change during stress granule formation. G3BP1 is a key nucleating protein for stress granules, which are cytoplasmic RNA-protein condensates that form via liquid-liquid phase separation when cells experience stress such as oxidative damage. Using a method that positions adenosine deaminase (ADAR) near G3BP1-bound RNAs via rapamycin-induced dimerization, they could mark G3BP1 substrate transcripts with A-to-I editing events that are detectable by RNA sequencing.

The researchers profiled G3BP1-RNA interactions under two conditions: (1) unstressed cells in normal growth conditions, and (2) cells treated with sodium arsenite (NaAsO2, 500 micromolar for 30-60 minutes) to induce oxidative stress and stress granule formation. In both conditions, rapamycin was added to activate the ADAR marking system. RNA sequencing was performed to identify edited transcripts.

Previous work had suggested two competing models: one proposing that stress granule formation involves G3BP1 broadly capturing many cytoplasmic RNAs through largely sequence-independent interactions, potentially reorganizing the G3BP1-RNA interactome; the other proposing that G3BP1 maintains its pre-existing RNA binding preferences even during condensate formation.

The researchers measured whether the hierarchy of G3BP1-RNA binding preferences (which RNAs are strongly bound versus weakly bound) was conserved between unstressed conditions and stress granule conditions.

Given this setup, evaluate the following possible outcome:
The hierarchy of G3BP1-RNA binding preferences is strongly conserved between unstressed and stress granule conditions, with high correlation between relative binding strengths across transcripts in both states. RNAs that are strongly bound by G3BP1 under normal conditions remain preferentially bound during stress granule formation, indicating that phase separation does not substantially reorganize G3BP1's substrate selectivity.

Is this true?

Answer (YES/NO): YES